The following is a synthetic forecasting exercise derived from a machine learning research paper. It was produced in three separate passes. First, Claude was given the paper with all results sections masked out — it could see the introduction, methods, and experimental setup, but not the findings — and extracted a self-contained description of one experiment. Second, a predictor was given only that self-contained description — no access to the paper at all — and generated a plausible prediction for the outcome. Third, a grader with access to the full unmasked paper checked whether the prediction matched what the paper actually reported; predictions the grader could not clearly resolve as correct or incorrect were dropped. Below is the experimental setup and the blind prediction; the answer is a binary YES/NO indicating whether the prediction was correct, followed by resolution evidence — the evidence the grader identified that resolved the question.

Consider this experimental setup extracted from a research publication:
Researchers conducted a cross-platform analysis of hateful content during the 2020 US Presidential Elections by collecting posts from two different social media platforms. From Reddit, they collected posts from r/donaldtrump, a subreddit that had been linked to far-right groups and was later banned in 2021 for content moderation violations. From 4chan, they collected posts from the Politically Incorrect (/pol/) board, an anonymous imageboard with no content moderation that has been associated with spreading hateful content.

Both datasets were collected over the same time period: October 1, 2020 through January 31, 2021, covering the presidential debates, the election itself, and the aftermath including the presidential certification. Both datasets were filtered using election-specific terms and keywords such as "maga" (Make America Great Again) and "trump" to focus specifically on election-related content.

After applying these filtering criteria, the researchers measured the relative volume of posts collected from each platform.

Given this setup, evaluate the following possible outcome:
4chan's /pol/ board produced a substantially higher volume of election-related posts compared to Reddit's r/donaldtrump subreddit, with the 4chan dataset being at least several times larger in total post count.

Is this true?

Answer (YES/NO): YES